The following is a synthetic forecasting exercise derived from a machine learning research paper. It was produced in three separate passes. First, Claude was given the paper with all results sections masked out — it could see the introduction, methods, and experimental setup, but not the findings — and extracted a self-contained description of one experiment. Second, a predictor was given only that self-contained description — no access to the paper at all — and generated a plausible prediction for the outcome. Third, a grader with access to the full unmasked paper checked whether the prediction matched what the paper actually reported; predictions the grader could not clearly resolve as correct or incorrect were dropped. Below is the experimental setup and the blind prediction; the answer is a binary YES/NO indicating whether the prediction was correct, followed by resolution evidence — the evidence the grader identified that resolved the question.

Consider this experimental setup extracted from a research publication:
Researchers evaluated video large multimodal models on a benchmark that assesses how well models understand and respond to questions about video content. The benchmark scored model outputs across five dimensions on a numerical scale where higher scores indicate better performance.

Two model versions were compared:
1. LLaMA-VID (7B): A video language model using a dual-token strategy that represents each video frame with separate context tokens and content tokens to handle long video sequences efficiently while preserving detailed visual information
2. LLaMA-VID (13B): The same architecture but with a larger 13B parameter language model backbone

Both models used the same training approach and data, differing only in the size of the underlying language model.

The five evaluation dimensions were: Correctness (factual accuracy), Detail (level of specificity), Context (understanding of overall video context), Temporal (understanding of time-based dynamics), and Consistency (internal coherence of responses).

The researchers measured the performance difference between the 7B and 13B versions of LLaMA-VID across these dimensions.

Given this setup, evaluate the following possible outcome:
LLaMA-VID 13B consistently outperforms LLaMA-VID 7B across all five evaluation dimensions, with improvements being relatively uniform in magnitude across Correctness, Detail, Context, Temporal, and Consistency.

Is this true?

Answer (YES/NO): NO